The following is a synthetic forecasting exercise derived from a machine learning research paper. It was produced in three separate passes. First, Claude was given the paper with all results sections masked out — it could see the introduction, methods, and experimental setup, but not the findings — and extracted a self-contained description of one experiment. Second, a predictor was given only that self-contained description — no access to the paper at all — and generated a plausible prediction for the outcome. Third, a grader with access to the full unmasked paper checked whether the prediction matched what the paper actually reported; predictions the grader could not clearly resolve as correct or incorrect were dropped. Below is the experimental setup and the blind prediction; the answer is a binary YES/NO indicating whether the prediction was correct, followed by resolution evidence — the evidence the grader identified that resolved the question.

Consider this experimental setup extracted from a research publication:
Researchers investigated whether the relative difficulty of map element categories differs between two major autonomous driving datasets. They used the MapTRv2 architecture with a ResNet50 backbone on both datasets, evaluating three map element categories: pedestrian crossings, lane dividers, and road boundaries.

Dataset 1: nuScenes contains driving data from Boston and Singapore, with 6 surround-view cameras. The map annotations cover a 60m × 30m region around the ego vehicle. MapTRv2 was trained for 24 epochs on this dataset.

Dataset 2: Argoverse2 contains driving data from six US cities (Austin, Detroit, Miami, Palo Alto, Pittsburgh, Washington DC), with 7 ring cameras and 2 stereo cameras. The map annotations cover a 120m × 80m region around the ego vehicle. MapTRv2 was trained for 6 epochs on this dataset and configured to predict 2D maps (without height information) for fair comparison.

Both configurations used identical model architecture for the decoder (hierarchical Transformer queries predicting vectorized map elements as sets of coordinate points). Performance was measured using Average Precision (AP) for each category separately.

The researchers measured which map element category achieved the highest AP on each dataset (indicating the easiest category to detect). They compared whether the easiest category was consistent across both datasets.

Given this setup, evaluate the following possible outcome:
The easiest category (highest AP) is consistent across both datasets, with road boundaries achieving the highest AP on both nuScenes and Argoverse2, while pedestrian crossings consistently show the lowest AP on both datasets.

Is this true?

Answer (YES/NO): NO